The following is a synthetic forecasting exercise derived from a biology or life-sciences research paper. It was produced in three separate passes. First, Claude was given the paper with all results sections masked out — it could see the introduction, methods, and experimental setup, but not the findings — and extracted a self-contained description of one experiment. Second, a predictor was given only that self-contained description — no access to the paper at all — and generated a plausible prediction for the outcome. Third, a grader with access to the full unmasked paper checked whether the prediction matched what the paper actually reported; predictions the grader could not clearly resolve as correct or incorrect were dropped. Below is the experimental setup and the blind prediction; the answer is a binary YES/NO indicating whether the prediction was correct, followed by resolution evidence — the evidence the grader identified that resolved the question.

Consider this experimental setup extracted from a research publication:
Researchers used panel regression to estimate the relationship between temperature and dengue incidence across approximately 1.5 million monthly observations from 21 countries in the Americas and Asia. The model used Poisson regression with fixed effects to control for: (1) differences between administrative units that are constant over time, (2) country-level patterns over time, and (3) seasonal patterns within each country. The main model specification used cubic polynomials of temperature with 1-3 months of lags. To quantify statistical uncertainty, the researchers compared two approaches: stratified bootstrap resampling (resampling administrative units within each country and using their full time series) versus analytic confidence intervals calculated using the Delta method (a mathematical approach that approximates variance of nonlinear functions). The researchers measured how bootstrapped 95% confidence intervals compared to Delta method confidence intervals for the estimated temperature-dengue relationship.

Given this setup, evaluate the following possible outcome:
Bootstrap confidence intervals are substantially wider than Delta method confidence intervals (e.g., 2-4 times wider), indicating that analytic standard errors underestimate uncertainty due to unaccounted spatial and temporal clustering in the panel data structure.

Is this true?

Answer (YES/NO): NO